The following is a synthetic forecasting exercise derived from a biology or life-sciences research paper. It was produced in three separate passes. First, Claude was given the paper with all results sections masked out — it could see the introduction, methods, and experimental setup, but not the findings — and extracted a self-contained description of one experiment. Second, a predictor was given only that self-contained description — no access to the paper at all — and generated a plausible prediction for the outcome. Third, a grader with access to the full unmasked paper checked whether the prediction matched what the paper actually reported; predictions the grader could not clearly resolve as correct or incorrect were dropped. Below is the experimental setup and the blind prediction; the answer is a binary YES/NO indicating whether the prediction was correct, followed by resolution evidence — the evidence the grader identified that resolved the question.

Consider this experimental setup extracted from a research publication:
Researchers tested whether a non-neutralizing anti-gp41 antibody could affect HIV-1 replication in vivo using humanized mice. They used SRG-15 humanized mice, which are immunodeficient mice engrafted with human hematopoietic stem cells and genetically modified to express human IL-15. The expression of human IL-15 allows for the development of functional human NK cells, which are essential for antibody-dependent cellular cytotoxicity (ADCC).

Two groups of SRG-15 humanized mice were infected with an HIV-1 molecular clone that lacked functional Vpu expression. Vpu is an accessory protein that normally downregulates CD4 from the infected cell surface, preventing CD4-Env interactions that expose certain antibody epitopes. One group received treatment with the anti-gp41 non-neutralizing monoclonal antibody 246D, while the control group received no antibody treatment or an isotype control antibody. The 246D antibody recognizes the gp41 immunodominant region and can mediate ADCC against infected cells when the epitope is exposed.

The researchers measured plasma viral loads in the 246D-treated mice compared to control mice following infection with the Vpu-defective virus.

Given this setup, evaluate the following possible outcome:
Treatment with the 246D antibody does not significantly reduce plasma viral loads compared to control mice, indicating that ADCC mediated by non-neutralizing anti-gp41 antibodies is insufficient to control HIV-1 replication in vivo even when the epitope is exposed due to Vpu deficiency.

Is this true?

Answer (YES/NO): NO